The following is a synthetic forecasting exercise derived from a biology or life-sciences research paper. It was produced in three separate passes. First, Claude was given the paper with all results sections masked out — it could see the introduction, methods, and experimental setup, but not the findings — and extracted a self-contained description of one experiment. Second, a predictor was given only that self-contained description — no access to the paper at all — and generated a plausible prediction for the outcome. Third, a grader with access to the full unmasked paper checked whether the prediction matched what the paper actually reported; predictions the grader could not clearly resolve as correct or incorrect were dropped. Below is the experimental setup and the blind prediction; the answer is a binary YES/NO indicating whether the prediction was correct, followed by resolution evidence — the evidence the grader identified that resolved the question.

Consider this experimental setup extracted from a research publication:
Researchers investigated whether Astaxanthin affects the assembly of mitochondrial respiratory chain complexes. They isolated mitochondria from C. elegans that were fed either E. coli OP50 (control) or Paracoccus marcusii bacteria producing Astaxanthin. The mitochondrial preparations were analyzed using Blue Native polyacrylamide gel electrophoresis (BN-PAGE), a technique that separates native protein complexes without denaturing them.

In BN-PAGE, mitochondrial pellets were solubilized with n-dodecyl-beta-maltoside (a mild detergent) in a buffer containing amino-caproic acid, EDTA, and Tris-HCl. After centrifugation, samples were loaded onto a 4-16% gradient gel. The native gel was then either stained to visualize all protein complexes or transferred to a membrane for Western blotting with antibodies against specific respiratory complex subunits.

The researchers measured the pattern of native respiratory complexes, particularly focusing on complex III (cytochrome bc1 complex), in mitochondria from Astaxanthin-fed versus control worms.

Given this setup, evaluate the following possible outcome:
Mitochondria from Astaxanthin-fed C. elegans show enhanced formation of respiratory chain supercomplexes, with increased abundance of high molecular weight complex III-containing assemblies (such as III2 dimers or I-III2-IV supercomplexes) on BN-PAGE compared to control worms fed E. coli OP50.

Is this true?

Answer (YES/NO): NO